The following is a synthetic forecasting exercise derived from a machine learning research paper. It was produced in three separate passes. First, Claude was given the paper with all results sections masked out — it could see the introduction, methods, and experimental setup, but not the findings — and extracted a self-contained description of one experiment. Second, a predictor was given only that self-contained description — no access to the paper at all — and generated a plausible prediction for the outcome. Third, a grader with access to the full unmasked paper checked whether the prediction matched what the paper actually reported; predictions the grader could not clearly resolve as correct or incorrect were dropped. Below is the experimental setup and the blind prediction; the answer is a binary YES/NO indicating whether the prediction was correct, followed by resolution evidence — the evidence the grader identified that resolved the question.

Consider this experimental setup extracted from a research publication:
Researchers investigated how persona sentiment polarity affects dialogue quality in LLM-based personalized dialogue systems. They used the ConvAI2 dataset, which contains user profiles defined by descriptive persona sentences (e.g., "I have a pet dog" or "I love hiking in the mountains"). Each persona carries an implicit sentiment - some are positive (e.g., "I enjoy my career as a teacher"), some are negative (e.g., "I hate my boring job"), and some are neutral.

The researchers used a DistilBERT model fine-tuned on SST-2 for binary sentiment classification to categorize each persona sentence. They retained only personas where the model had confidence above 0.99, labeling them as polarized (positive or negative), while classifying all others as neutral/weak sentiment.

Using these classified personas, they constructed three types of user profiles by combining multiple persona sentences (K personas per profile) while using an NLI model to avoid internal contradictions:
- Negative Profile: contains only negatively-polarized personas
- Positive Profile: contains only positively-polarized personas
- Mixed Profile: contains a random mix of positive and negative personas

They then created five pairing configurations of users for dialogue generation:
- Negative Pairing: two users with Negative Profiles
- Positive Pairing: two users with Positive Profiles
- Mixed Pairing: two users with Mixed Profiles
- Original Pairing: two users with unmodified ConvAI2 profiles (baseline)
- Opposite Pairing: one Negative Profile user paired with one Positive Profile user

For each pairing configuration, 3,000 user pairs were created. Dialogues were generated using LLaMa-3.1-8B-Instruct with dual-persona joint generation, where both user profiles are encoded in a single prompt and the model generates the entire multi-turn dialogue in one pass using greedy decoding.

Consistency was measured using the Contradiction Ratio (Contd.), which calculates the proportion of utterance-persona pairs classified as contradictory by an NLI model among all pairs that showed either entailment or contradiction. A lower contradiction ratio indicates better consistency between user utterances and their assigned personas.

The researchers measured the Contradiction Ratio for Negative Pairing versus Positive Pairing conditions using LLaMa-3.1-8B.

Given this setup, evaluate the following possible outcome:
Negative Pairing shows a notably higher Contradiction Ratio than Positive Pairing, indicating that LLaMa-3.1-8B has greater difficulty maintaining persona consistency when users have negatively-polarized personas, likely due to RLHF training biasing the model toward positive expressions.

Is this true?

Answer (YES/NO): YES